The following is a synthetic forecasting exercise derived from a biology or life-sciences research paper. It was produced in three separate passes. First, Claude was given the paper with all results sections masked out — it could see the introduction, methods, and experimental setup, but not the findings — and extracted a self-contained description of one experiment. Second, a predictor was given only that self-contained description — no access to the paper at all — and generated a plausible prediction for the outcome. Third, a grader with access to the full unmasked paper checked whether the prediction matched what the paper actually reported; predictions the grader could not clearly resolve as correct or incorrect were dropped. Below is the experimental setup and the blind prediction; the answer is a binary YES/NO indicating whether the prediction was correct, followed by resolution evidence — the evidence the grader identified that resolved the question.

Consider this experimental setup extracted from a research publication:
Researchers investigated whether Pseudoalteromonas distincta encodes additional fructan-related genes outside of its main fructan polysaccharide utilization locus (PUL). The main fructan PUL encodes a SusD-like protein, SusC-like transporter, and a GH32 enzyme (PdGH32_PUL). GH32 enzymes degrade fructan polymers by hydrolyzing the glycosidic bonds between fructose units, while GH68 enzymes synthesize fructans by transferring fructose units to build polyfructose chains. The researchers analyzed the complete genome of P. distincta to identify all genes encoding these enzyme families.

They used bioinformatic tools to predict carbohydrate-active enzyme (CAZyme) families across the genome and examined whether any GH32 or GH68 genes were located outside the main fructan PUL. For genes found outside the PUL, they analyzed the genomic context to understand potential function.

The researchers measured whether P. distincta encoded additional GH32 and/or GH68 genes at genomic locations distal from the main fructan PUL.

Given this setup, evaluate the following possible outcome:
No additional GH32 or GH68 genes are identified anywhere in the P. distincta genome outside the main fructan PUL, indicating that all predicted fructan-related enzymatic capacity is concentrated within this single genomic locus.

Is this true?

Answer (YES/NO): NO